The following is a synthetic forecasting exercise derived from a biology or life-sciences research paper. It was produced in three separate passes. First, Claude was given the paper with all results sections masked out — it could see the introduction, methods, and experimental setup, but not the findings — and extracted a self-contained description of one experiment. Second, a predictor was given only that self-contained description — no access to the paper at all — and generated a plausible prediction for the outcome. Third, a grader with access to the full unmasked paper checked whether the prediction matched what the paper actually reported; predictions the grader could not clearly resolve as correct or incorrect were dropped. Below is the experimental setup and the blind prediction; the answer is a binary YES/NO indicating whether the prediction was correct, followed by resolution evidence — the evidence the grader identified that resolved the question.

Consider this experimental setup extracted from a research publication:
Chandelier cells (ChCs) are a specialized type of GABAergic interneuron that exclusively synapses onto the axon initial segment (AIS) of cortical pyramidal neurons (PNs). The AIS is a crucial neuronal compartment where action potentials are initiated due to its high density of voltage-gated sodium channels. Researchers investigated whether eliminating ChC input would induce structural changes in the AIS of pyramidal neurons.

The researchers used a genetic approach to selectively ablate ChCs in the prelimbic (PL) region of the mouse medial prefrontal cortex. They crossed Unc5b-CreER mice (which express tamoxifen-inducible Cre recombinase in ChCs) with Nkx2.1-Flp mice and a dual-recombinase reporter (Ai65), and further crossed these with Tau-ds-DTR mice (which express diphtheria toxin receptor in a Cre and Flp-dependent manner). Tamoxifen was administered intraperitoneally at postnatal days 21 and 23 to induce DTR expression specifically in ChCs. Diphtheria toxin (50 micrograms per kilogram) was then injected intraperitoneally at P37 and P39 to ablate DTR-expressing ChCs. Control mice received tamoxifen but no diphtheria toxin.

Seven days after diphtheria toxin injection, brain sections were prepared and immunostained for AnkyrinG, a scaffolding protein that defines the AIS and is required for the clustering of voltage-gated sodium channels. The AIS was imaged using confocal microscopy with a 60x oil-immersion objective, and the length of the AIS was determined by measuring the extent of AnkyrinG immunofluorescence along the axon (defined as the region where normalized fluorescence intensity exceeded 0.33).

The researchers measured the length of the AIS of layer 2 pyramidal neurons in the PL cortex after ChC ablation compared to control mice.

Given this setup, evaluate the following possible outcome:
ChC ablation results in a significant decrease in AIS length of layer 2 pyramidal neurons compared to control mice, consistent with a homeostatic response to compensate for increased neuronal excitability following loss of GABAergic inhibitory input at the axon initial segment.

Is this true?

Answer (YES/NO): YES